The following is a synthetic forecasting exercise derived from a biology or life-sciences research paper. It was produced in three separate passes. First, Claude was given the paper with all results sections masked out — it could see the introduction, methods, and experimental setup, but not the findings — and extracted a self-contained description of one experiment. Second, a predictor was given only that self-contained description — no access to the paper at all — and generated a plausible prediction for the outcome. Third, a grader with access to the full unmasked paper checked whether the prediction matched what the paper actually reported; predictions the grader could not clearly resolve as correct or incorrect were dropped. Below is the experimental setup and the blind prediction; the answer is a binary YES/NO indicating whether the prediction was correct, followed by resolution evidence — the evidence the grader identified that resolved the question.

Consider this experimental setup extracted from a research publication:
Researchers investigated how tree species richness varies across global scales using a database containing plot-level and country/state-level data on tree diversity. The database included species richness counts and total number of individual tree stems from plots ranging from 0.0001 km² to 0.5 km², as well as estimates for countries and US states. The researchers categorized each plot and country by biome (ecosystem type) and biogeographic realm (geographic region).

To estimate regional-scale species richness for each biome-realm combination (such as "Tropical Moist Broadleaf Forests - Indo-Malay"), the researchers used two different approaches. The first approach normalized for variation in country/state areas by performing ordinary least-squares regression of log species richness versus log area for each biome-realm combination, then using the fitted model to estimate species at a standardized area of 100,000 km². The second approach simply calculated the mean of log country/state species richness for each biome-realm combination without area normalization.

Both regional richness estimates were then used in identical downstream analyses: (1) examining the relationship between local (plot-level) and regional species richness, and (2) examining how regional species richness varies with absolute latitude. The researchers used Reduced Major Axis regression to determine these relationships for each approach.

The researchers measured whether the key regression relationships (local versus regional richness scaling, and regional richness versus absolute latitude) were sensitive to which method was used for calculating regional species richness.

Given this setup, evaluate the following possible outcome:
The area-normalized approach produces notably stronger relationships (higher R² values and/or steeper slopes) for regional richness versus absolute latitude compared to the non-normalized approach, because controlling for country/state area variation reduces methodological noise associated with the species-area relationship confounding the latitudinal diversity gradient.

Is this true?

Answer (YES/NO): NO